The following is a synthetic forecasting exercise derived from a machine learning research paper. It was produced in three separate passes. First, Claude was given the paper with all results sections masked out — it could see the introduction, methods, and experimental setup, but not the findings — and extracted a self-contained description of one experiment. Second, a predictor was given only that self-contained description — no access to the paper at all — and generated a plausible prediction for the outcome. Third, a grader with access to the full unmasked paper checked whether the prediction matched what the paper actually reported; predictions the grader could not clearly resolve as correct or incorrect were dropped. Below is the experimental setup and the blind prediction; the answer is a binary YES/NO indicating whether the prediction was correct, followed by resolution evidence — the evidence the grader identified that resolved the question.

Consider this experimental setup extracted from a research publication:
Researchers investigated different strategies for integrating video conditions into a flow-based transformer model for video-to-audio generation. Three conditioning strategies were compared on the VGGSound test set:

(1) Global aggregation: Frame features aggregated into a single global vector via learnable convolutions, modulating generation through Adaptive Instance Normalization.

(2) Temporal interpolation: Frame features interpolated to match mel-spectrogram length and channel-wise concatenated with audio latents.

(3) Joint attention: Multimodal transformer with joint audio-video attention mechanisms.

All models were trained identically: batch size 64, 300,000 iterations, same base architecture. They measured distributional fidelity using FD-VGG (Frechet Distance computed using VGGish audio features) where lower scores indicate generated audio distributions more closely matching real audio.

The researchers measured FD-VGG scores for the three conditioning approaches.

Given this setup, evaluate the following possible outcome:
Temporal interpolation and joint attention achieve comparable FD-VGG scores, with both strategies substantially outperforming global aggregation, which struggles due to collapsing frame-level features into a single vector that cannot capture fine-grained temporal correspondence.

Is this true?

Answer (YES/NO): NO